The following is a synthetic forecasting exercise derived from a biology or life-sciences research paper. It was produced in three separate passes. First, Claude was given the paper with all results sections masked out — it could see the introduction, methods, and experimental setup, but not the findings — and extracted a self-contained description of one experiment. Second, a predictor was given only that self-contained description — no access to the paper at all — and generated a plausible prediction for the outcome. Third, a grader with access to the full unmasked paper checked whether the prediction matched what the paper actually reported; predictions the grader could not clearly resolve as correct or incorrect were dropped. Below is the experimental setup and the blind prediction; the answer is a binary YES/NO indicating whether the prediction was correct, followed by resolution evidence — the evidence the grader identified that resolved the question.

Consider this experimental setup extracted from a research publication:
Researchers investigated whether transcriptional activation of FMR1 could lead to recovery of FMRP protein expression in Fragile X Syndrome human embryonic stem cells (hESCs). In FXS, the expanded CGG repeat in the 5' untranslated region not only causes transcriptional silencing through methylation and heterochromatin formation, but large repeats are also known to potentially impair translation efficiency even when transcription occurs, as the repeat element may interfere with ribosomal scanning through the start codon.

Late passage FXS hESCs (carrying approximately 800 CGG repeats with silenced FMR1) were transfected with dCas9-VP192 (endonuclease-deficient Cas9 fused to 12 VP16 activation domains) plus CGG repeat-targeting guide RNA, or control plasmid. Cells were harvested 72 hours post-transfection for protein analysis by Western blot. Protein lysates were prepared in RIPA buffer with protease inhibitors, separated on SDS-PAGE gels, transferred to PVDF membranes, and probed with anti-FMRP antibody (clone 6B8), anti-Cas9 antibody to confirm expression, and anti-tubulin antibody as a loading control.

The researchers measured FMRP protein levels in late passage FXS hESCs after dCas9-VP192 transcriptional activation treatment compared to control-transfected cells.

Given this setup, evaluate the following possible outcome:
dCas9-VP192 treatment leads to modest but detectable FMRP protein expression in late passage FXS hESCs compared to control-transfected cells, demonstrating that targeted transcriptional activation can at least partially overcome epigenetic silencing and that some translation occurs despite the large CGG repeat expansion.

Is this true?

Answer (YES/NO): NO